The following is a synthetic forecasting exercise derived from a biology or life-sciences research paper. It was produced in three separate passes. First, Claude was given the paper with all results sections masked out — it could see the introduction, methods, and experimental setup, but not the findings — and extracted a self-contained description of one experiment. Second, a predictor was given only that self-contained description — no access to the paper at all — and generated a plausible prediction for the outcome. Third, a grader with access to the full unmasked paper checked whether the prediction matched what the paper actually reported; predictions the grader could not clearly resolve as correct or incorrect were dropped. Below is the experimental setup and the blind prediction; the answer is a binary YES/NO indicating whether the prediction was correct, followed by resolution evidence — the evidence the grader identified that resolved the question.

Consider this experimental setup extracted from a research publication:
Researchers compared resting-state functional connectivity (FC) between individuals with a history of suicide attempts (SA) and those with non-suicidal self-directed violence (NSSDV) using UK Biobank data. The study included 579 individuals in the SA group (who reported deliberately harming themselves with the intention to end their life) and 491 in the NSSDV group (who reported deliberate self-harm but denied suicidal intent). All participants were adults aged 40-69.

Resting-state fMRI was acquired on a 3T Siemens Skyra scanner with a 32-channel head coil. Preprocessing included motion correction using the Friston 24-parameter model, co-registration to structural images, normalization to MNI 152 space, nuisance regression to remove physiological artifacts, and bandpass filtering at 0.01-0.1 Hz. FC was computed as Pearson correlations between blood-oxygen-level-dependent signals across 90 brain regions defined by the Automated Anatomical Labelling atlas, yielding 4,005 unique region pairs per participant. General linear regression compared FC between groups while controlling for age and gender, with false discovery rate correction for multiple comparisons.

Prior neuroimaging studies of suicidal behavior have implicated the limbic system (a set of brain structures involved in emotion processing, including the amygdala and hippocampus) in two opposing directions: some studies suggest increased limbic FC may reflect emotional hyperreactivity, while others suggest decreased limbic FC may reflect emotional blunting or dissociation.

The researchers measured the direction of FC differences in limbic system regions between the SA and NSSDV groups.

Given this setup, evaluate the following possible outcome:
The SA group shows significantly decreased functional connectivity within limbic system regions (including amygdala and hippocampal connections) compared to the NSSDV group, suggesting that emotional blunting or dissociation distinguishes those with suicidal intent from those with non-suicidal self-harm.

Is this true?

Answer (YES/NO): YES